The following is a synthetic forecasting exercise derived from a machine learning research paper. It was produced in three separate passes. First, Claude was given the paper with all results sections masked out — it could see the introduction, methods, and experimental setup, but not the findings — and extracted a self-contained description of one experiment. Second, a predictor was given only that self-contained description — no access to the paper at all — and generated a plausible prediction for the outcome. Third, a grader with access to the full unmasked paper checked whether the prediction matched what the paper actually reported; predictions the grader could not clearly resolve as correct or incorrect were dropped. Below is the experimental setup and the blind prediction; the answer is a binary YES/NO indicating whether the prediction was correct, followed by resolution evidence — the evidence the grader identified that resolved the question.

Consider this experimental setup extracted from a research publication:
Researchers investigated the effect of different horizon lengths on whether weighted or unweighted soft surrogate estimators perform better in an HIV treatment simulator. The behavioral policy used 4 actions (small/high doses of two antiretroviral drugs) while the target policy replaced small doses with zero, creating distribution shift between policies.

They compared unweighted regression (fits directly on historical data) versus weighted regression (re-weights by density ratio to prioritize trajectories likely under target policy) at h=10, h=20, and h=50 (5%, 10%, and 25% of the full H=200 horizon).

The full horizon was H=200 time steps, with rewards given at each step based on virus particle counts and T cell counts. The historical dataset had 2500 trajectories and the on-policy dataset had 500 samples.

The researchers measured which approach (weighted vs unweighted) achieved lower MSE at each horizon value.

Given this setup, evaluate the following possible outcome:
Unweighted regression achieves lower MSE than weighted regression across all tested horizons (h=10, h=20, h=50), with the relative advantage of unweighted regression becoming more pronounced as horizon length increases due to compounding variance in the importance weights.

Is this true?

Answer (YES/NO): NO